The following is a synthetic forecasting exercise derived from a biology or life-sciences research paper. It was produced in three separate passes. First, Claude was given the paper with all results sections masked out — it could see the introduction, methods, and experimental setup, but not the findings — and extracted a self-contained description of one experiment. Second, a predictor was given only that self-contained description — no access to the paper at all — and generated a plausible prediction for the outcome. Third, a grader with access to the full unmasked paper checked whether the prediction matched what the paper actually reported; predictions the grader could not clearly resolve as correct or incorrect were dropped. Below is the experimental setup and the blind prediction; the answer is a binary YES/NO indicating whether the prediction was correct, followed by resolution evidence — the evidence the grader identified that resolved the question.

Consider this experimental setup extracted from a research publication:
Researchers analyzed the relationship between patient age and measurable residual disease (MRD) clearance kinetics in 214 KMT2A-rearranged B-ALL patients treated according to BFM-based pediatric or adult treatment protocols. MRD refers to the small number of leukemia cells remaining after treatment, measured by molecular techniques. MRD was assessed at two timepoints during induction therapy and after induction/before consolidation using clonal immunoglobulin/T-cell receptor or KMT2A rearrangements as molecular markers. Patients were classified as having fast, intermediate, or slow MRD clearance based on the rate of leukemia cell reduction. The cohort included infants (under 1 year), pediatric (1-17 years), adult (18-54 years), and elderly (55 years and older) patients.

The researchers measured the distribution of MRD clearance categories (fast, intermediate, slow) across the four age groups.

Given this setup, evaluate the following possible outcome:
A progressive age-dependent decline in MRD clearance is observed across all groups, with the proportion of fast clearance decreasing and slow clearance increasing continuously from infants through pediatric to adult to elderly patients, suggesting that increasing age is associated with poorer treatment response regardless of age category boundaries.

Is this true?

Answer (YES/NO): NO